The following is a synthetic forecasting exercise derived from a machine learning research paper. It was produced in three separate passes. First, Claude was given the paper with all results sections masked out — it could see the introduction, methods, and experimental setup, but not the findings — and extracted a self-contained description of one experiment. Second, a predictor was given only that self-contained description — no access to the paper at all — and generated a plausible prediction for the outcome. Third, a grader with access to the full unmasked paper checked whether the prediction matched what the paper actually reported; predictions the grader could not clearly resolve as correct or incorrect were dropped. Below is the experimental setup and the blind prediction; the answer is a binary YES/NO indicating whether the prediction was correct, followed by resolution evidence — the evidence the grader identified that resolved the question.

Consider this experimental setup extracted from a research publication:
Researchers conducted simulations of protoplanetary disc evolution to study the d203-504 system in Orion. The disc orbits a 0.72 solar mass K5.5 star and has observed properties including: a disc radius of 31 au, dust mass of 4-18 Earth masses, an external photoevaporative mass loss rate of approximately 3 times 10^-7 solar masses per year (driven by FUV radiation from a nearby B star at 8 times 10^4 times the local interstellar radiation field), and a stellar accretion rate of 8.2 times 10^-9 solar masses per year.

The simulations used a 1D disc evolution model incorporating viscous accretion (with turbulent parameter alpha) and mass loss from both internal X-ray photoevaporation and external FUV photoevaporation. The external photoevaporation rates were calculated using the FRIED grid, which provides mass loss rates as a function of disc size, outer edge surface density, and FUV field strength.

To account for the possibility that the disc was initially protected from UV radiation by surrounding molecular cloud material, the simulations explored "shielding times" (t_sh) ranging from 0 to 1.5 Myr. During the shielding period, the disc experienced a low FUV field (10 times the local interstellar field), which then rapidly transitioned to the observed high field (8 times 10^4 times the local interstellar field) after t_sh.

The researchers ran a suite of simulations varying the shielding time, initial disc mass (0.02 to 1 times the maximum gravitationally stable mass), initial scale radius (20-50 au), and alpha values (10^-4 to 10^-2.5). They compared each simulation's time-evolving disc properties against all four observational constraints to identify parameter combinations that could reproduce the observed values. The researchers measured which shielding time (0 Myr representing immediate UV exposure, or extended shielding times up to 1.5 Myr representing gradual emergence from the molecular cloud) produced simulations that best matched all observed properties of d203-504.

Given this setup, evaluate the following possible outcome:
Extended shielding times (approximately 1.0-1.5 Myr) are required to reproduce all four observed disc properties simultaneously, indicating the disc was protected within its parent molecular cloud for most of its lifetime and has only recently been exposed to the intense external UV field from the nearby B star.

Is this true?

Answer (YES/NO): NO